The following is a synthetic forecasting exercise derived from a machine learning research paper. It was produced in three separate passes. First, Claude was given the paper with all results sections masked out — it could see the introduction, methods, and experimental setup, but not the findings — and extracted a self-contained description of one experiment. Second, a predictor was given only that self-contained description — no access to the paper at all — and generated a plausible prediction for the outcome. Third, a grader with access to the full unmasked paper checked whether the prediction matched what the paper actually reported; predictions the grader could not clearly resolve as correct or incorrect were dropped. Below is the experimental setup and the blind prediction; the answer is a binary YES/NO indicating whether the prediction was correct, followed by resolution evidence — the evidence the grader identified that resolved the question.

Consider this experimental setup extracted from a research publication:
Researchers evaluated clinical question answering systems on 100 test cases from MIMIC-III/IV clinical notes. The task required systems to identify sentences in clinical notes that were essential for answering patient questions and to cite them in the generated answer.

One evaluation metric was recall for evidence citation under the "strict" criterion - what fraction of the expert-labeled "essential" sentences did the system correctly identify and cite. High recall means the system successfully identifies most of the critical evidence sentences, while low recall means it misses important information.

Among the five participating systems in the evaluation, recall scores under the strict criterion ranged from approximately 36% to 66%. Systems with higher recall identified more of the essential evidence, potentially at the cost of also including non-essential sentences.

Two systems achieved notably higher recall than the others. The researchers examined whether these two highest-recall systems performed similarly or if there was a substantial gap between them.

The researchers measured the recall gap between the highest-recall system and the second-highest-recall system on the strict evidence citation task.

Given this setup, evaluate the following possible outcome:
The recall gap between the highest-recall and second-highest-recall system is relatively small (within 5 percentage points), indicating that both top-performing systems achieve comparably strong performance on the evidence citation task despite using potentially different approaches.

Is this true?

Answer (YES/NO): YES